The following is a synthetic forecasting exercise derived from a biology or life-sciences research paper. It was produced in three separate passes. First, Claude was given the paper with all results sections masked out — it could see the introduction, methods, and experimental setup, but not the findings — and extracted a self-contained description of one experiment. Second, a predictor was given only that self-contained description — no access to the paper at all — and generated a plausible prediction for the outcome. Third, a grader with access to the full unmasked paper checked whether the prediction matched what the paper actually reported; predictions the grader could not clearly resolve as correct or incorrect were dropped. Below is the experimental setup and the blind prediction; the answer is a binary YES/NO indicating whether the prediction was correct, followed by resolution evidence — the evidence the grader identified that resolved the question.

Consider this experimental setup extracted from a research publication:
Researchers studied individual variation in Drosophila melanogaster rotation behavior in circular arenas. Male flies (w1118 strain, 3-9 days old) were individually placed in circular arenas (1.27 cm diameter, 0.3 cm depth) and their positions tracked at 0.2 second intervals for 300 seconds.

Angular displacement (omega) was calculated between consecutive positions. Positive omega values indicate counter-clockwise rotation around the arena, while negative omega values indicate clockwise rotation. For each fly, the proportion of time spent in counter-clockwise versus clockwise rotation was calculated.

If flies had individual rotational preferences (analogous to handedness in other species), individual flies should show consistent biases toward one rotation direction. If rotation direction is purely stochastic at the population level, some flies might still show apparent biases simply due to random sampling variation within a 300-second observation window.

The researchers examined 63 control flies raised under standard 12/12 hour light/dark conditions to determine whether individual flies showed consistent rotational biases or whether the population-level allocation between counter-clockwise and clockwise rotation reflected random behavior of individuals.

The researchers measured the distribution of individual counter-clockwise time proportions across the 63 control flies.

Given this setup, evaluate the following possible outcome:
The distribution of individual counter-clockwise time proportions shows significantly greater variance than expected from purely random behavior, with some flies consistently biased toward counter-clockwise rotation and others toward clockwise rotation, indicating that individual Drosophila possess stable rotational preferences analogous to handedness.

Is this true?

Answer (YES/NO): NO